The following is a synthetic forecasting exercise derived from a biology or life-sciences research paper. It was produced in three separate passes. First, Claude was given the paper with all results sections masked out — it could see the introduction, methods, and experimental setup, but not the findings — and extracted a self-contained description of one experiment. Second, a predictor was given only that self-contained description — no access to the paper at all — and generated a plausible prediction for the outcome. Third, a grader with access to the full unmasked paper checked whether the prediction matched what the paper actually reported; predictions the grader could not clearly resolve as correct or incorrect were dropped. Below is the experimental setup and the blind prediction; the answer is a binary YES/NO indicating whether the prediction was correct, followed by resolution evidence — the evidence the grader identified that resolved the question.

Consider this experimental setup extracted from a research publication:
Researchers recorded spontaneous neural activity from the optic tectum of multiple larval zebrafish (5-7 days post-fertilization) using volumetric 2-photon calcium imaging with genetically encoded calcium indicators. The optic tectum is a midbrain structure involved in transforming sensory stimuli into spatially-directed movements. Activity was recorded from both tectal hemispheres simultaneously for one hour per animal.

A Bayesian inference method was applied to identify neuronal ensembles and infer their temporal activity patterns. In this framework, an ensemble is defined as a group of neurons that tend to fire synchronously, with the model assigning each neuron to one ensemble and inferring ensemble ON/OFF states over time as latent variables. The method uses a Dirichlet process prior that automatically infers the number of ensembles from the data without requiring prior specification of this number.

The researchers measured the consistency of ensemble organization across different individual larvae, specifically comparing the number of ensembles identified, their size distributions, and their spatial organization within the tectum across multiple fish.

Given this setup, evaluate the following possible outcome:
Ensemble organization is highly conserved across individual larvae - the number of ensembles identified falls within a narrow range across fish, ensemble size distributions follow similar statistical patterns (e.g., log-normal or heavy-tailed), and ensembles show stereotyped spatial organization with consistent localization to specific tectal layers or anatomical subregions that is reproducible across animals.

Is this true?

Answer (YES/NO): YES